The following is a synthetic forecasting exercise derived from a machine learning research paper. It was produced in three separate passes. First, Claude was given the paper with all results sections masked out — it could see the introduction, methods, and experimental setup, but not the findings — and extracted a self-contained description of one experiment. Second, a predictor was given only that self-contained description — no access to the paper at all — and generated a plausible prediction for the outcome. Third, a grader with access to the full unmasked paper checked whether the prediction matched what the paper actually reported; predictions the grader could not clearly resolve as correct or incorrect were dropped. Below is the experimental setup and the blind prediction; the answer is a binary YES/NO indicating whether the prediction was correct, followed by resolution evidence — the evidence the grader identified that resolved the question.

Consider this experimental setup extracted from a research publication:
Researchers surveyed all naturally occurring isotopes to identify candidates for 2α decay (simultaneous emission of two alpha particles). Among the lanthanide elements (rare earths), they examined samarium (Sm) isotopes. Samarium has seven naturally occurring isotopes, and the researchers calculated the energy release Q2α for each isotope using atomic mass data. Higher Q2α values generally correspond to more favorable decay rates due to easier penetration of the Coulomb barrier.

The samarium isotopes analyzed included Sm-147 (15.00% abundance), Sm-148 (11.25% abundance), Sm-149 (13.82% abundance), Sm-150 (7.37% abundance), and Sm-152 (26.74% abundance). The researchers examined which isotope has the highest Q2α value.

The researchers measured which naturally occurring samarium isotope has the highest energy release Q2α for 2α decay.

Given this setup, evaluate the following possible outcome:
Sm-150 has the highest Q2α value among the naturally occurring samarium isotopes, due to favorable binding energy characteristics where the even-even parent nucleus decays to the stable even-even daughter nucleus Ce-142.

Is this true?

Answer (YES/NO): NO